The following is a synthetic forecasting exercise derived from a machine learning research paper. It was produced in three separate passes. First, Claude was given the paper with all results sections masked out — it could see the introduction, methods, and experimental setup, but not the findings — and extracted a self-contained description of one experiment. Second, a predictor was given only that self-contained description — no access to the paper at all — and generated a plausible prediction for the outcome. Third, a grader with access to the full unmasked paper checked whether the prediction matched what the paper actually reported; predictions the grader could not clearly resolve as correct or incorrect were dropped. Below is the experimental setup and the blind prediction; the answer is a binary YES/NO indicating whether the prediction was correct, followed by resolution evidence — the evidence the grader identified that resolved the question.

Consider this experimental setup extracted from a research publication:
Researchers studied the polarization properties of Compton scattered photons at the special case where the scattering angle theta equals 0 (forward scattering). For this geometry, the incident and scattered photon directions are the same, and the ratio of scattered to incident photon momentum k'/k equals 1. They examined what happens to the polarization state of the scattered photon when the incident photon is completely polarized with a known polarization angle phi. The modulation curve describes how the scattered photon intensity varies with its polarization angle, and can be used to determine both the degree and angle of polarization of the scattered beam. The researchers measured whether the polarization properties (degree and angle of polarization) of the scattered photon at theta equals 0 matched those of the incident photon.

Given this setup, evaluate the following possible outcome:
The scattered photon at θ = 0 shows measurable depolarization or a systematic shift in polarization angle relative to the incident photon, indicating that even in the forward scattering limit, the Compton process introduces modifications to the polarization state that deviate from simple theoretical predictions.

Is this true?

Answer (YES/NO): NO